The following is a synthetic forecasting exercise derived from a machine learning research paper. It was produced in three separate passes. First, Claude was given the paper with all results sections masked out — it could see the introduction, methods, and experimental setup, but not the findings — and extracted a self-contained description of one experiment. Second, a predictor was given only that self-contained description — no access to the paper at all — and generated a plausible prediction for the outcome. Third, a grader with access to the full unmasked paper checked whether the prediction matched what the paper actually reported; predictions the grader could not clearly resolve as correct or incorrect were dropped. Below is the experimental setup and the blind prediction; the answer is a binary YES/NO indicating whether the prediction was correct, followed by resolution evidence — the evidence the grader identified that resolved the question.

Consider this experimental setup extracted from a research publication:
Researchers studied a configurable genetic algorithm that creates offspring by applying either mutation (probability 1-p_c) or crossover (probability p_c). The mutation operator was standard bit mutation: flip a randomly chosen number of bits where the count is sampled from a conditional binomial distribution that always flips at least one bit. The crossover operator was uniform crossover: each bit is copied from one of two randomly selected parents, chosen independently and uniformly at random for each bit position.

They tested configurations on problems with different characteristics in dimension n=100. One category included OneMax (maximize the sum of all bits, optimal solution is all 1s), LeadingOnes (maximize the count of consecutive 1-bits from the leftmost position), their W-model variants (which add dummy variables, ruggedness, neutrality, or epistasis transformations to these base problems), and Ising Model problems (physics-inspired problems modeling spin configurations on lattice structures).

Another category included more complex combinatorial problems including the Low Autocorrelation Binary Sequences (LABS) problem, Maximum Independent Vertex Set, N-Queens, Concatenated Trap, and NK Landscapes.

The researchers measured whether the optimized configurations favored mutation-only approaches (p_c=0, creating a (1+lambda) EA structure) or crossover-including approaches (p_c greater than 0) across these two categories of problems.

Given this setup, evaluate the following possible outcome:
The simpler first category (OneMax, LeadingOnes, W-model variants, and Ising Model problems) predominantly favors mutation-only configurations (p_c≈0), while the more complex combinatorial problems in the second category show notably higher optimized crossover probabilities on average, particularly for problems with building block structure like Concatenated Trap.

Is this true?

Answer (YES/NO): NO